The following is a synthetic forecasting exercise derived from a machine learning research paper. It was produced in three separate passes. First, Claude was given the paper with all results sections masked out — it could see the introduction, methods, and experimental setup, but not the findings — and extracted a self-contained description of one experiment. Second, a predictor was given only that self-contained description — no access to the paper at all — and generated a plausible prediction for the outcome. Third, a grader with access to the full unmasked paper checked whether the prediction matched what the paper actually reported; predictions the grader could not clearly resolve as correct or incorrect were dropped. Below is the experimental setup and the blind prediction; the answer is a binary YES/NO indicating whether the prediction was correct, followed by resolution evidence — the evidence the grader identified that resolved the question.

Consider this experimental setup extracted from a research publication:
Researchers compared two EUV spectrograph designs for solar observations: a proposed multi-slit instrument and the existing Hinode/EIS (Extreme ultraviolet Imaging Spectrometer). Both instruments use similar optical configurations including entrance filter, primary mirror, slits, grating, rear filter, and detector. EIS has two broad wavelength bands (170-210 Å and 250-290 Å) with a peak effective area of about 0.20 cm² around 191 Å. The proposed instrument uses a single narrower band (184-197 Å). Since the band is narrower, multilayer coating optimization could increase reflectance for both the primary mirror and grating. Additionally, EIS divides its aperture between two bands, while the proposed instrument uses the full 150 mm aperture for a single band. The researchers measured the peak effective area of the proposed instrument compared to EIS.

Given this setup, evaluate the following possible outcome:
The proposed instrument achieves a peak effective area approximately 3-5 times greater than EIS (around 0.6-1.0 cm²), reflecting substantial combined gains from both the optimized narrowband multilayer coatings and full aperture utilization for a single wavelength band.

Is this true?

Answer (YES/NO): NO